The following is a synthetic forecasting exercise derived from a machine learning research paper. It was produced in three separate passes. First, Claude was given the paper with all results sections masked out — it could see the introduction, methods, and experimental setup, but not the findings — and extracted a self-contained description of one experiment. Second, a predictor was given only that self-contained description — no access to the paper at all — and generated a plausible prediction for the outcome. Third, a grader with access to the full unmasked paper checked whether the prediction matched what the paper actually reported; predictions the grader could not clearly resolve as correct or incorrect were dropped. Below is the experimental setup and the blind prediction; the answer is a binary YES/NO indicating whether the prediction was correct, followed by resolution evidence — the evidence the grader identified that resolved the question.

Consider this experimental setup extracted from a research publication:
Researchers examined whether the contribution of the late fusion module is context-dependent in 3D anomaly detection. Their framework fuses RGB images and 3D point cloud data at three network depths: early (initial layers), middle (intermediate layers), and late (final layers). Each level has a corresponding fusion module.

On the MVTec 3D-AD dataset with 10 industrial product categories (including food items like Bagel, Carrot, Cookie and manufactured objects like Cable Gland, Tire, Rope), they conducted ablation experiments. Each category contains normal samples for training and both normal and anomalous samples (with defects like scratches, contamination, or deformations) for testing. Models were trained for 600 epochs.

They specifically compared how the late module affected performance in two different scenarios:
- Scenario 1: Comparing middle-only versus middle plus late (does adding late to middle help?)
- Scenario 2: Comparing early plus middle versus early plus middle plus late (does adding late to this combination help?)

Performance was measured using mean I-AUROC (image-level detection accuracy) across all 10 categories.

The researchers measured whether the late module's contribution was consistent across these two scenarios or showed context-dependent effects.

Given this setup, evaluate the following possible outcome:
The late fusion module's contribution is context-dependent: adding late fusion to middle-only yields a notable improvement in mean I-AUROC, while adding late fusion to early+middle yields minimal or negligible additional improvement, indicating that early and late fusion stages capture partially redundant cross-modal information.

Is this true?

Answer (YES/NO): NO